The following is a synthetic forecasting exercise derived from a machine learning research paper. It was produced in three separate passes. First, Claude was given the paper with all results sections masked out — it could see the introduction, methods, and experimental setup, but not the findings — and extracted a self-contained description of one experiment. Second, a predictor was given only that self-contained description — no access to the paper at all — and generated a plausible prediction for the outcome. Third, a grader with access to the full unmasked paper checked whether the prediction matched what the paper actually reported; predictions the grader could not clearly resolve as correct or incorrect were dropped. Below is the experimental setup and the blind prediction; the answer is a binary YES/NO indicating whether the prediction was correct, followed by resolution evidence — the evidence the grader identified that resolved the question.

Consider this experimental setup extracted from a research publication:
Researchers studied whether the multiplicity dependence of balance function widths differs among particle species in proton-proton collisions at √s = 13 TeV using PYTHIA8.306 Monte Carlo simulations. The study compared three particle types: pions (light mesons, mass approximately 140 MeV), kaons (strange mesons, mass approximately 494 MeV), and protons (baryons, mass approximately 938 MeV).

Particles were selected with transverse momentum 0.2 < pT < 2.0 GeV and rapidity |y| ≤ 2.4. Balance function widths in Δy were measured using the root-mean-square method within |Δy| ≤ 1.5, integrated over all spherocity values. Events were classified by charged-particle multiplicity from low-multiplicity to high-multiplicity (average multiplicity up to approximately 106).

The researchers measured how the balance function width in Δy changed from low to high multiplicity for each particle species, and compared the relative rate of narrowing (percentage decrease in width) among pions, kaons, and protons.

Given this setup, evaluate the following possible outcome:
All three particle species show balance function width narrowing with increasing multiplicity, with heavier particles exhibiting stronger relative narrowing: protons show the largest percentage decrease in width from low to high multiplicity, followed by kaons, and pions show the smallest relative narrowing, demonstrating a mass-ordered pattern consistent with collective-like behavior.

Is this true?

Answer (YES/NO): NO